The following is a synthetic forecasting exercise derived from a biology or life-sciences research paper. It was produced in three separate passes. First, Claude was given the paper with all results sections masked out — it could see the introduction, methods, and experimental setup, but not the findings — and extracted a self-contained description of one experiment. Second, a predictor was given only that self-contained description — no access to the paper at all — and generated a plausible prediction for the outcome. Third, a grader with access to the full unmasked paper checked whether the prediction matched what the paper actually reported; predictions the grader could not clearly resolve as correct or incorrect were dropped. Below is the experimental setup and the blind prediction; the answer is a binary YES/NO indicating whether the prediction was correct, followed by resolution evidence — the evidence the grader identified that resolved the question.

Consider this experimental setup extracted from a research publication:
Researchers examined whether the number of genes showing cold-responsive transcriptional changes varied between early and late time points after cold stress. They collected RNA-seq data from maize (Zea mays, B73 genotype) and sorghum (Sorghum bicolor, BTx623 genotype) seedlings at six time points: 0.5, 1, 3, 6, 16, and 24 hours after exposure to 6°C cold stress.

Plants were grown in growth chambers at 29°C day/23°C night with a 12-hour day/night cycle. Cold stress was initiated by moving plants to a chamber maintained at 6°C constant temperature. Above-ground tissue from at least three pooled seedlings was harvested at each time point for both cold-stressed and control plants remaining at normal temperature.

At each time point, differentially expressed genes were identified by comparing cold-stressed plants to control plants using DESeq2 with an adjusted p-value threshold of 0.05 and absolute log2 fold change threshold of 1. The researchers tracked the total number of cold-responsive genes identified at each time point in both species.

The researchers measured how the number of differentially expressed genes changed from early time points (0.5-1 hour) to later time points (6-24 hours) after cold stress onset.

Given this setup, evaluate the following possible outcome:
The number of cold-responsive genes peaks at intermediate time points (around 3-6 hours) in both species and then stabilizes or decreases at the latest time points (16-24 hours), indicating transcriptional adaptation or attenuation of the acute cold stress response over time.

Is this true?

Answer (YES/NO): NO